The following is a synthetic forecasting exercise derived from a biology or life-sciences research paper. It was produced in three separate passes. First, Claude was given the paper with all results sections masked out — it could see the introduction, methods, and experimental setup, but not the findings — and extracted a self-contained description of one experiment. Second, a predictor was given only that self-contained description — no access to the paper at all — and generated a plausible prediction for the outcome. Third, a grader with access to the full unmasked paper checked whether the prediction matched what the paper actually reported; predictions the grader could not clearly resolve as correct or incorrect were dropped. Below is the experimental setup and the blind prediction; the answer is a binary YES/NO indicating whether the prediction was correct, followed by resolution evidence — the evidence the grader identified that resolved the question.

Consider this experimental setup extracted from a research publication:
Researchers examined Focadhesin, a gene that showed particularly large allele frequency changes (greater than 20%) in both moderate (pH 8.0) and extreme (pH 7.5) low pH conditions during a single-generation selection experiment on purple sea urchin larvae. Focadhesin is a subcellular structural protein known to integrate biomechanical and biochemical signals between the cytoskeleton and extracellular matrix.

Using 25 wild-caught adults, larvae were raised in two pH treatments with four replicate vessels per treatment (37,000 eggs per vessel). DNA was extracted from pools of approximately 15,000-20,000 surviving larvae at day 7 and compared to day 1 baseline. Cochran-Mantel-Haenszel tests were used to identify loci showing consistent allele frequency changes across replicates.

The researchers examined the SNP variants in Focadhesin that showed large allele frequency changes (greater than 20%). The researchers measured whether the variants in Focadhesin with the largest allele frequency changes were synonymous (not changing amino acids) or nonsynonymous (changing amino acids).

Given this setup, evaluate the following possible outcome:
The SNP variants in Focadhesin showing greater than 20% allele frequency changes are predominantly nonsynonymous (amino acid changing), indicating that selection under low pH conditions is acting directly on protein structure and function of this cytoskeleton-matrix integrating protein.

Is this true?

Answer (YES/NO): YES